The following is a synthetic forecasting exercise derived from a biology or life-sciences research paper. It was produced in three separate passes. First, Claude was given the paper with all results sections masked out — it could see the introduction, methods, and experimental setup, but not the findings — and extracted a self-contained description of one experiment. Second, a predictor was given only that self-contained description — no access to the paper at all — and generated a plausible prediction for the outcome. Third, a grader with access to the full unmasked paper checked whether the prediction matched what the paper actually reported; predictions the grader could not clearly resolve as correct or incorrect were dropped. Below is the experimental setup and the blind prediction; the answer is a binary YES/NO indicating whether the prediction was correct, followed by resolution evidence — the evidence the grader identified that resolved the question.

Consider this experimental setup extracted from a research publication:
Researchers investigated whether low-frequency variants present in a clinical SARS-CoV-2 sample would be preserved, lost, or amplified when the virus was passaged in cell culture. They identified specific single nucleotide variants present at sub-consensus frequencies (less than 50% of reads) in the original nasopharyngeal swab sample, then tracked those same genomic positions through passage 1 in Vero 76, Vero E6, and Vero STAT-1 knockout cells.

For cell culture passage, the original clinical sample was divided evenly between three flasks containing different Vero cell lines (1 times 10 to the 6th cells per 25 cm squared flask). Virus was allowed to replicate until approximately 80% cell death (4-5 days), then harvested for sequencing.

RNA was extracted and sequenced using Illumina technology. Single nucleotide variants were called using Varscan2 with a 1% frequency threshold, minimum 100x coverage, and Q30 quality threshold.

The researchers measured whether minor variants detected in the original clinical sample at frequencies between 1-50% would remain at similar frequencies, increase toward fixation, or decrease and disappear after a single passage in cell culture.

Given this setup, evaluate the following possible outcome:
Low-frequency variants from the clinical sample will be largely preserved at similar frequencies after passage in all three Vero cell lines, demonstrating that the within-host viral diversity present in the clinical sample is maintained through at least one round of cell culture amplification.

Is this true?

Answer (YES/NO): NO